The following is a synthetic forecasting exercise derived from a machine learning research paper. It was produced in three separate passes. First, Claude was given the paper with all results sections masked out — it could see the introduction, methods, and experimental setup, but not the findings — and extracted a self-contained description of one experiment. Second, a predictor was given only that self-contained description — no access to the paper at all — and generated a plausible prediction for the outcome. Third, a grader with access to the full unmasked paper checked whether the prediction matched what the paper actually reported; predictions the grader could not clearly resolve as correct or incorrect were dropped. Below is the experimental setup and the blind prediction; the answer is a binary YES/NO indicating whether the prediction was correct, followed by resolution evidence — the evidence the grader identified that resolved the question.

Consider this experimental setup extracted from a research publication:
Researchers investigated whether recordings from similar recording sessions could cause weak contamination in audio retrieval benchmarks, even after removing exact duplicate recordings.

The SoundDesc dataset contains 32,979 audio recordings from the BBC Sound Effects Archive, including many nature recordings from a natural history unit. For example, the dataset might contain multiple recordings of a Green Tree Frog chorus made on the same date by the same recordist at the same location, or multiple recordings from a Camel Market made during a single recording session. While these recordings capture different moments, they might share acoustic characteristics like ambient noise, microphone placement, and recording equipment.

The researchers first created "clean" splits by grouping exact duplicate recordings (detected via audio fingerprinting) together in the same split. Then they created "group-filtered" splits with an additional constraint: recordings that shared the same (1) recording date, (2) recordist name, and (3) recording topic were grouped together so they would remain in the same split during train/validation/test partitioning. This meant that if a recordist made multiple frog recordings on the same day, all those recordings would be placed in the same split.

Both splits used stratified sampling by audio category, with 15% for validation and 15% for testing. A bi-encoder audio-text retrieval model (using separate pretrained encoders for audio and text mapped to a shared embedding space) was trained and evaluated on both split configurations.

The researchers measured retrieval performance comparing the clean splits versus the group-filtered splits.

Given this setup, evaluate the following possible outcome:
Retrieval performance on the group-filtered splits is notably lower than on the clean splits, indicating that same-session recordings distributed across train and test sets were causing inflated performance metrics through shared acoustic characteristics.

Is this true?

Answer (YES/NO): YES